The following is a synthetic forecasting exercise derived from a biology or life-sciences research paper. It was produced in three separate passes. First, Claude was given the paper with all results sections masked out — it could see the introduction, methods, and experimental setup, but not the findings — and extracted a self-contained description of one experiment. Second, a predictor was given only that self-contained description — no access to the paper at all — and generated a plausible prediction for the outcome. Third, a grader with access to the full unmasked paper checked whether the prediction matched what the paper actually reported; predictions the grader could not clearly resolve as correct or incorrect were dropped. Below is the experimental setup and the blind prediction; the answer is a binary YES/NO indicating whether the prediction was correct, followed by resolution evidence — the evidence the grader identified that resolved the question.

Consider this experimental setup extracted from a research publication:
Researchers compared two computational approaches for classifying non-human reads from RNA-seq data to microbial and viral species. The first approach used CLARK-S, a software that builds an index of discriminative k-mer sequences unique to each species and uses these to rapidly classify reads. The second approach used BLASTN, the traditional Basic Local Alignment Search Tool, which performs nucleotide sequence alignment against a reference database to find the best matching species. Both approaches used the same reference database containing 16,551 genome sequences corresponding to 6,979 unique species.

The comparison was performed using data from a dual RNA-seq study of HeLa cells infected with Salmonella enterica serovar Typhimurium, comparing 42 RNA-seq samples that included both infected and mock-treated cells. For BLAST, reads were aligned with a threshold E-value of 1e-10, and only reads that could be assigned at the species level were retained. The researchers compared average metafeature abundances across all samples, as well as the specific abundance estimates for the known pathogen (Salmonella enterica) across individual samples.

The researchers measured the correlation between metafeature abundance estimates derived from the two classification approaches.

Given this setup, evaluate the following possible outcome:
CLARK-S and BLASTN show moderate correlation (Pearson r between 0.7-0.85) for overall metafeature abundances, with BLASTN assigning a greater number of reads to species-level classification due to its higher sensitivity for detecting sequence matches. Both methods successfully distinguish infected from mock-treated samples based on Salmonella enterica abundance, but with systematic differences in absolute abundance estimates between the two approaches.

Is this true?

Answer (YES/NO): NO